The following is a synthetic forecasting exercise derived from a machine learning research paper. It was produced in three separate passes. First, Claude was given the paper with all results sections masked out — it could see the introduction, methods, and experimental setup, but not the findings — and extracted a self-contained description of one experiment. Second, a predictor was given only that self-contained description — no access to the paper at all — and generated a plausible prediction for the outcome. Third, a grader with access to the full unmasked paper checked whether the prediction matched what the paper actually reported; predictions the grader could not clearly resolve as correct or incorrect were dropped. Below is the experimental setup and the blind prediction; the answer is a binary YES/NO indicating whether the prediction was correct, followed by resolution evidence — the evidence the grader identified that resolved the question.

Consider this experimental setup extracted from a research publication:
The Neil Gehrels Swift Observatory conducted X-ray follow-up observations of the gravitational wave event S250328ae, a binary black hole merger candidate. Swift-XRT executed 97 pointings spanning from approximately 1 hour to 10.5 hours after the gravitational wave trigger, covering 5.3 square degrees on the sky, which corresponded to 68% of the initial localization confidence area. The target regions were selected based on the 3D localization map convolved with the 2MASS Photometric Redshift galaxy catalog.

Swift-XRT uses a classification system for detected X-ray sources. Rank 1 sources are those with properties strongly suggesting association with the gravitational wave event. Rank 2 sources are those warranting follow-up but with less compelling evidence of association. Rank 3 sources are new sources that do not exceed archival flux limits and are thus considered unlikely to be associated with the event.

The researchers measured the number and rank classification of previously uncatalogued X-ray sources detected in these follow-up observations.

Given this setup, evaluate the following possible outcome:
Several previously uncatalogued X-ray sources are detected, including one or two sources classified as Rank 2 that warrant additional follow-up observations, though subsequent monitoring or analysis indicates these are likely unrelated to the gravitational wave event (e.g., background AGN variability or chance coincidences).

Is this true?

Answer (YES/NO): NO